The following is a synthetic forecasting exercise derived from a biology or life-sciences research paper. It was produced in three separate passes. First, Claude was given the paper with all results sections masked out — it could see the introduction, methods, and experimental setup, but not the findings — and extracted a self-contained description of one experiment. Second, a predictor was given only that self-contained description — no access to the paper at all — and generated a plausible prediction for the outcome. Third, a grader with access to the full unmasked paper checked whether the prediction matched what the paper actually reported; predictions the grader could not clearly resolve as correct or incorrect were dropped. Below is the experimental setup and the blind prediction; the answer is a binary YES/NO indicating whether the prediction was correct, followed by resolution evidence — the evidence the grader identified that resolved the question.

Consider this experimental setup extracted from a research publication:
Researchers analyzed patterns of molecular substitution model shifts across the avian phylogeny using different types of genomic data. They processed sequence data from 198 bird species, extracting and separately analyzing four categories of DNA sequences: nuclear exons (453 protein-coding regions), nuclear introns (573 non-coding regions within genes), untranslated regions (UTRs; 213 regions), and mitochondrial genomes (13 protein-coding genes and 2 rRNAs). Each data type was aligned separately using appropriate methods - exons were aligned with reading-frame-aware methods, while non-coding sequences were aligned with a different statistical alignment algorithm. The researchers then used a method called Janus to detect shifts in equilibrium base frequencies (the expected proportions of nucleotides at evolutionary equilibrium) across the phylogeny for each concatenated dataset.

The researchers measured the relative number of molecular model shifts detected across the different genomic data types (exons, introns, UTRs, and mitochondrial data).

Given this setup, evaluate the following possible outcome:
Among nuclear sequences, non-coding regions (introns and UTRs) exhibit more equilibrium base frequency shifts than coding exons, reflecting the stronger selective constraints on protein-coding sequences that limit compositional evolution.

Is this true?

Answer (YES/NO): NO